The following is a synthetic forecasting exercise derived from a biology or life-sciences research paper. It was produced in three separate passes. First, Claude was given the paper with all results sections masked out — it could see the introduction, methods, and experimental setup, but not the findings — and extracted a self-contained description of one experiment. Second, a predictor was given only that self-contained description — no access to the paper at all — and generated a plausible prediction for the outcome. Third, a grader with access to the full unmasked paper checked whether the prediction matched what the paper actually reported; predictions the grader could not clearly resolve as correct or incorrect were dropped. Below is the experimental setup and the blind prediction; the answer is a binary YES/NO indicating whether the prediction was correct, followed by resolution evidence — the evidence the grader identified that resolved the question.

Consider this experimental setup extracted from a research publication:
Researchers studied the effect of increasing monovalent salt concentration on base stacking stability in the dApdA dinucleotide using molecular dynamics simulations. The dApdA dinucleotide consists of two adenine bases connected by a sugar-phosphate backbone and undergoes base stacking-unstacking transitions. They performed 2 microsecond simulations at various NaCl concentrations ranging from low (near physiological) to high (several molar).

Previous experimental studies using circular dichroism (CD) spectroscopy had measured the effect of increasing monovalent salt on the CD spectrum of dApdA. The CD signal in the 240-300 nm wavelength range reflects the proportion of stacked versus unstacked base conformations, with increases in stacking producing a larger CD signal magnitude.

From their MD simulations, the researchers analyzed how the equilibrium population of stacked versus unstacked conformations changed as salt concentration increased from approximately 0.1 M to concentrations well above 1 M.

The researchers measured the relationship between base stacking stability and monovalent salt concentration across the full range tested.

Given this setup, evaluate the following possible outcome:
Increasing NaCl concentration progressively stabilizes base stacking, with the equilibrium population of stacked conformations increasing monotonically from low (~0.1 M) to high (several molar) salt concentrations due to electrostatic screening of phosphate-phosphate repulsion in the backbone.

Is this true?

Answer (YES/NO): NO